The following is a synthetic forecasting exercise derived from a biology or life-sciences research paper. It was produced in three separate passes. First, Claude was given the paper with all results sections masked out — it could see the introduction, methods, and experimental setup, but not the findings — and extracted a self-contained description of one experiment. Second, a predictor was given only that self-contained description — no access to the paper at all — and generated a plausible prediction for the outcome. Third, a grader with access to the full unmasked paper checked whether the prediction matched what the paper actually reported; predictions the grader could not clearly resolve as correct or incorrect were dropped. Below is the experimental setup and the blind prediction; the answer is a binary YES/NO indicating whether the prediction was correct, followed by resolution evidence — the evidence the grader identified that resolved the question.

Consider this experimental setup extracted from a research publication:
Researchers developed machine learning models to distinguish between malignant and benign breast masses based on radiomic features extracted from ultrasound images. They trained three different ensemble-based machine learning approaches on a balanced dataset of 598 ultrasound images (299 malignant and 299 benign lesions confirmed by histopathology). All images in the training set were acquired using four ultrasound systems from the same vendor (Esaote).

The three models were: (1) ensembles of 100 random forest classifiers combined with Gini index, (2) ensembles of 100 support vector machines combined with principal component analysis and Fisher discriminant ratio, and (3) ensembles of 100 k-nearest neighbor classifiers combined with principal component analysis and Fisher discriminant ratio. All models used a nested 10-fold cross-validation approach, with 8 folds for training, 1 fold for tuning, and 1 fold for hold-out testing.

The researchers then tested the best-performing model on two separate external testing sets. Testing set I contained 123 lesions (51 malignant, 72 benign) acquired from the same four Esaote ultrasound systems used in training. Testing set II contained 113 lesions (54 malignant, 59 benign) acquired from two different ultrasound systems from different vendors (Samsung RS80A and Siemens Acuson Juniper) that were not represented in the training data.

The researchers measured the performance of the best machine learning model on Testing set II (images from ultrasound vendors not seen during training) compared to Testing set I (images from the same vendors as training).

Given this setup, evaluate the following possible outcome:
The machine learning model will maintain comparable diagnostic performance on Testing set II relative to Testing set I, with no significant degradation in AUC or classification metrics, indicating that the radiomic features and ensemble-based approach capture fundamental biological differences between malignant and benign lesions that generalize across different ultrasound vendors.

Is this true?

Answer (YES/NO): YES